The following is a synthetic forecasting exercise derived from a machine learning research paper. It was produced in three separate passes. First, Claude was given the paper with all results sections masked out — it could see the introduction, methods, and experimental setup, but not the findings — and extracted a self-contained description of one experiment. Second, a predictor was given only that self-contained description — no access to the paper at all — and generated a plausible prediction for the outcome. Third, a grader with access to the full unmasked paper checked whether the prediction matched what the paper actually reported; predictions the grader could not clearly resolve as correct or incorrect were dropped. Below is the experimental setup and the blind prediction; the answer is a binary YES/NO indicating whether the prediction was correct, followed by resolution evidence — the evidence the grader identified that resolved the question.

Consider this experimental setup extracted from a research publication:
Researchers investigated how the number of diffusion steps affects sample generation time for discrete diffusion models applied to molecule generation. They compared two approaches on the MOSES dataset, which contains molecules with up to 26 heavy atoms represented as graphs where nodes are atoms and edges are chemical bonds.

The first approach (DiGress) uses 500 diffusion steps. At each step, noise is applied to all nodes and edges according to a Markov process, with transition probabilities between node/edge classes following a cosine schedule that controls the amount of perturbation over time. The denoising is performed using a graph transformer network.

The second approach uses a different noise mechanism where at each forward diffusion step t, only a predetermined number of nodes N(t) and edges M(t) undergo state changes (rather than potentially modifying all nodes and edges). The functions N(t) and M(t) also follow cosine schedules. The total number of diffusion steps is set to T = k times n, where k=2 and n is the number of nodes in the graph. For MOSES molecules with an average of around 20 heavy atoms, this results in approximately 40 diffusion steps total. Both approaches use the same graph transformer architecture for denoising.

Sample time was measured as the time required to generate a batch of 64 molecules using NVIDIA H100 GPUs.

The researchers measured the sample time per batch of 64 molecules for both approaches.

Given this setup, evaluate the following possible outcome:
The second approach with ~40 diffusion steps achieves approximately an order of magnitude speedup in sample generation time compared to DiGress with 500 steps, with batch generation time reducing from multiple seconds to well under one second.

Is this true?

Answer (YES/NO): NO